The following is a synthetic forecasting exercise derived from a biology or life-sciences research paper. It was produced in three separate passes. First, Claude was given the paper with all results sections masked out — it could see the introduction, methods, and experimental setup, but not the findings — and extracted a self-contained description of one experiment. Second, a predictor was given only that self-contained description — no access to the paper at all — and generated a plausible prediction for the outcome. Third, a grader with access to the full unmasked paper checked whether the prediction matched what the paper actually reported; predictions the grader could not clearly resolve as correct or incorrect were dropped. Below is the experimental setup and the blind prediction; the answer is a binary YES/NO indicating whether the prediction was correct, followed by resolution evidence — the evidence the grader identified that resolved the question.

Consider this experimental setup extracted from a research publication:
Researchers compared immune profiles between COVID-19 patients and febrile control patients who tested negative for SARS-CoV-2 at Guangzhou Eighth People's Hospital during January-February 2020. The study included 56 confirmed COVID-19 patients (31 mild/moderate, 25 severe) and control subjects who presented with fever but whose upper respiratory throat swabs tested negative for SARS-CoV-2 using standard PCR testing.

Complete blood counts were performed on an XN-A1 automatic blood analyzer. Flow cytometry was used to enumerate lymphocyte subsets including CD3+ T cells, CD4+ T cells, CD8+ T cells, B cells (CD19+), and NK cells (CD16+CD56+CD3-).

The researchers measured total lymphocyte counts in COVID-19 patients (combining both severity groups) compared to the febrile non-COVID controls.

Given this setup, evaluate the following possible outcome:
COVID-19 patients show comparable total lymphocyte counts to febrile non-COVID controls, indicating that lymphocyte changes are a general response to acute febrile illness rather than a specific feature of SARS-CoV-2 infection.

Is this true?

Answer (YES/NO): NO